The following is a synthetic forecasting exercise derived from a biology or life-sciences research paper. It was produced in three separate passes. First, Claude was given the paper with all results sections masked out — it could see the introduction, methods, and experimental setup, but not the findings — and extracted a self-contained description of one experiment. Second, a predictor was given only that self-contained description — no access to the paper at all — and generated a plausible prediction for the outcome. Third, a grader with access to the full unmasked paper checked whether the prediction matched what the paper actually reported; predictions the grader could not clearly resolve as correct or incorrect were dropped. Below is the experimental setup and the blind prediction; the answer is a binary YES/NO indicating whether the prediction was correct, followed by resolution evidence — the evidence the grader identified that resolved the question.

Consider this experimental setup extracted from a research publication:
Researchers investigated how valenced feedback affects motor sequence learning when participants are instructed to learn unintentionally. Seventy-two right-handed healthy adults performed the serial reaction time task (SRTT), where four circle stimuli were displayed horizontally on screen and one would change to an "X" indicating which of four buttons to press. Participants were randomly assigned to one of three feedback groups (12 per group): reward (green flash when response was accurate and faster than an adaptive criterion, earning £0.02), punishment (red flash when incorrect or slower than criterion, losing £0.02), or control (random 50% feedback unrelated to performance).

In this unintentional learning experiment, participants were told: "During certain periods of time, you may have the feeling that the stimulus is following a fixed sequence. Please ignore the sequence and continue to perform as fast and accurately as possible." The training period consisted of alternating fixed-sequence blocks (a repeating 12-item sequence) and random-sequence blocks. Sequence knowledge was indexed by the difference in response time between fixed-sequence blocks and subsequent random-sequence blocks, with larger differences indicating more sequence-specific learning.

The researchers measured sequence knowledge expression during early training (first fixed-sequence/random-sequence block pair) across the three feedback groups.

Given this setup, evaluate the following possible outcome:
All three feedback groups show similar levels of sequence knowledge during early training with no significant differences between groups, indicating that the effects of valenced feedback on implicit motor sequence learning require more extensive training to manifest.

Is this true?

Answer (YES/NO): NO